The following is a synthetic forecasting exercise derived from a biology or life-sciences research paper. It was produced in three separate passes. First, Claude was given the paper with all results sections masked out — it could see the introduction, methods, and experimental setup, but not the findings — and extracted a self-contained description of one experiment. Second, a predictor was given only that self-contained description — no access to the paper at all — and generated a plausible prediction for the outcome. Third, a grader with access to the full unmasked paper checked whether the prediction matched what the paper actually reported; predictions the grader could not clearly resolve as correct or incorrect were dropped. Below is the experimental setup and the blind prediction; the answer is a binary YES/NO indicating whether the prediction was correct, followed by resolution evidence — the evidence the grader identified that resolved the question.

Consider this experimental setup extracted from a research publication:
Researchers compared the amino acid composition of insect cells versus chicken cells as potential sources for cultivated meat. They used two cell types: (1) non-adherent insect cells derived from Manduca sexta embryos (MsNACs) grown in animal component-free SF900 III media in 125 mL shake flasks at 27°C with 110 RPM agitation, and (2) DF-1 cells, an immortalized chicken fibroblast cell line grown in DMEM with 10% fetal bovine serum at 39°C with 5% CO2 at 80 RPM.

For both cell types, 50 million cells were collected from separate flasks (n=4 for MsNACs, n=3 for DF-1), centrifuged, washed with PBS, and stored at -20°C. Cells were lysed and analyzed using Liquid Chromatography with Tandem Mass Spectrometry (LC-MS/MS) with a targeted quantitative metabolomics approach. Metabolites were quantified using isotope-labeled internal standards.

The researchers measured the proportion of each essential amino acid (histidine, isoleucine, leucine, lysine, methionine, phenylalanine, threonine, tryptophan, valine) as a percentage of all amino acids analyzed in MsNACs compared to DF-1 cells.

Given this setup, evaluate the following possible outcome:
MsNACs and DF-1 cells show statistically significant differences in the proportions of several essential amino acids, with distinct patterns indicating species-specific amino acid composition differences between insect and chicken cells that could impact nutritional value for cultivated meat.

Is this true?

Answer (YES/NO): NO